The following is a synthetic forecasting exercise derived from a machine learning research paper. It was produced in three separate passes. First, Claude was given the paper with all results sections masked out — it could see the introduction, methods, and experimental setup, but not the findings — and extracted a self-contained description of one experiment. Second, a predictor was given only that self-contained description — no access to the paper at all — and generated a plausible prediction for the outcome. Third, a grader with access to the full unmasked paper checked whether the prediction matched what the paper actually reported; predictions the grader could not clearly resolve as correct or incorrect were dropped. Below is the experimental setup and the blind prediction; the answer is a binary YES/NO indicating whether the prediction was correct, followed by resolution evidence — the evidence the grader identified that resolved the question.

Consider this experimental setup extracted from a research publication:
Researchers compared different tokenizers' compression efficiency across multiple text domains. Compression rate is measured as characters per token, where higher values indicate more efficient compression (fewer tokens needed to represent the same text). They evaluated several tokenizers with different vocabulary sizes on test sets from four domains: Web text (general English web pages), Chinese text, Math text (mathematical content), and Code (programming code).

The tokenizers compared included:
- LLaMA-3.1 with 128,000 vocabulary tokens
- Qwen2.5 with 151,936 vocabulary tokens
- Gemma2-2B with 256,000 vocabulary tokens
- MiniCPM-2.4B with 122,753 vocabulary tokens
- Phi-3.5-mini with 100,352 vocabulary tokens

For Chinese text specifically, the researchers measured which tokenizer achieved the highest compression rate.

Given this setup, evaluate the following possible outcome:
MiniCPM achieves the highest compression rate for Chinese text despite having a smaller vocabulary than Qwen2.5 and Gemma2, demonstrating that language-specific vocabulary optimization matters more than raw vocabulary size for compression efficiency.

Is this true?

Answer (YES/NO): YES